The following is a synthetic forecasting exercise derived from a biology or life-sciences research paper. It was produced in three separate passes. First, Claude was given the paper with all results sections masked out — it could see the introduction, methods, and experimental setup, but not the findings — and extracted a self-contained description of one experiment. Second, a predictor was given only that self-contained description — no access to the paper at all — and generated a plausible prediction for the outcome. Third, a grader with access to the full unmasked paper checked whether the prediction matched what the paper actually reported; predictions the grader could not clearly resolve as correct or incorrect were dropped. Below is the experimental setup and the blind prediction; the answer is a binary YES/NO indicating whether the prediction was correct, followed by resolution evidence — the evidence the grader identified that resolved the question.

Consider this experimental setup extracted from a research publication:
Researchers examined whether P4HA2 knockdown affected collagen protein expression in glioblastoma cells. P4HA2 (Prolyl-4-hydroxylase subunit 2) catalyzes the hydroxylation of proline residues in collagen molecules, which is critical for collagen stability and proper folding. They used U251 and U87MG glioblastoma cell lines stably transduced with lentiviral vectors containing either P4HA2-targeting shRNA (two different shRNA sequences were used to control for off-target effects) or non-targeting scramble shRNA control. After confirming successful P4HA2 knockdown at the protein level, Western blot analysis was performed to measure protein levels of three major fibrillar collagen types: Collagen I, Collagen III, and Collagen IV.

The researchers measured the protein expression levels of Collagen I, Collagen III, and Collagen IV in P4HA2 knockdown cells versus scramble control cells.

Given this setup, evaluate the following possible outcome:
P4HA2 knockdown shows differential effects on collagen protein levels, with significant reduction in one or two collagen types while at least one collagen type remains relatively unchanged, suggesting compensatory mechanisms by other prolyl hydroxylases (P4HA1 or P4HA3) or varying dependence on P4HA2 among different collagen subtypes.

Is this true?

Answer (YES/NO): NO